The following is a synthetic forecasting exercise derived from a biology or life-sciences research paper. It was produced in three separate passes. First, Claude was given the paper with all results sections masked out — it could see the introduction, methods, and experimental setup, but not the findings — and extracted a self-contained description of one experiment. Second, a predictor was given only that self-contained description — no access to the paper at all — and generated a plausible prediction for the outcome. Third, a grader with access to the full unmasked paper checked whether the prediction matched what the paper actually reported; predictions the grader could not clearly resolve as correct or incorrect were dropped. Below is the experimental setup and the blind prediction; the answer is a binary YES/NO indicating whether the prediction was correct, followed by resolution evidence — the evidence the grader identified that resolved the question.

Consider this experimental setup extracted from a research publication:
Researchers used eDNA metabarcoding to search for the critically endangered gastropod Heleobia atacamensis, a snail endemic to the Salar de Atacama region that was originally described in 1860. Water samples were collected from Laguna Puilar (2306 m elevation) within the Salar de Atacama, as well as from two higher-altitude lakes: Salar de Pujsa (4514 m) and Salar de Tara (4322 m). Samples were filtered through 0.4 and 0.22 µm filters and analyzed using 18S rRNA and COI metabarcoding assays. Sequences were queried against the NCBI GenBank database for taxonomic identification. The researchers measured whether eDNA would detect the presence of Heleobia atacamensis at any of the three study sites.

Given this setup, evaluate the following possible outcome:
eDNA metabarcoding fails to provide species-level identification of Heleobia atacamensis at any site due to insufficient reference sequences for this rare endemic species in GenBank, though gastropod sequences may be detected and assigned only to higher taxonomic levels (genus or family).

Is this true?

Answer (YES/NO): NO